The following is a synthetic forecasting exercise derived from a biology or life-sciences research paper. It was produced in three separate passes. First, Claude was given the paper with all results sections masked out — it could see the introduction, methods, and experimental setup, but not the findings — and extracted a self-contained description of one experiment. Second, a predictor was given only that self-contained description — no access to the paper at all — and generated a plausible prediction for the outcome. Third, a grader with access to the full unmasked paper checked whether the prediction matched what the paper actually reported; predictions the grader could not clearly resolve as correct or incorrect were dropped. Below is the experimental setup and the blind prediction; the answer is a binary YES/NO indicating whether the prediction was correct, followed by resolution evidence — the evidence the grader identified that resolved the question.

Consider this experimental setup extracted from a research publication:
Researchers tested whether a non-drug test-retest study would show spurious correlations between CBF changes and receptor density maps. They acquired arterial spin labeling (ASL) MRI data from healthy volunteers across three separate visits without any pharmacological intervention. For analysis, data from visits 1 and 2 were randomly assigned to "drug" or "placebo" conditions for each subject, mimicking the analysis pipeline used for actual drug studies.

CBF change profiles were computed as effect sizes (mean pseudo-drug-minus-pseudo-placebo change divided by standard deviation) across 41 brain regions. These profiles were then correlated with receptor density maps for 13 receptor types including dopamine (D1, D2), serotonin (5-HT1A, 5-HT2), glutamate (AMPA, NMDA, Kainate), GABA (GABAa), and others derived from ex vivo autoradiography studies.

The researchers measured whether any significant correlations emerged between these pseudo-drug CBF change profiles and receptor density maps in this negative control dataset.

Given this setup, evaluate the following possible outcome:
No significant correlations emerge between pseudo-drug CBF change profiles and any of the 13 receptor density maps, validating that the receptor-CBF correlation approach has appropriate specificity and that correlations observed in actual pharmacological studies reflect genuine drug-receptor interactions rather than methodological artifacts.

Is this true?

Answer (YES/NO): YES